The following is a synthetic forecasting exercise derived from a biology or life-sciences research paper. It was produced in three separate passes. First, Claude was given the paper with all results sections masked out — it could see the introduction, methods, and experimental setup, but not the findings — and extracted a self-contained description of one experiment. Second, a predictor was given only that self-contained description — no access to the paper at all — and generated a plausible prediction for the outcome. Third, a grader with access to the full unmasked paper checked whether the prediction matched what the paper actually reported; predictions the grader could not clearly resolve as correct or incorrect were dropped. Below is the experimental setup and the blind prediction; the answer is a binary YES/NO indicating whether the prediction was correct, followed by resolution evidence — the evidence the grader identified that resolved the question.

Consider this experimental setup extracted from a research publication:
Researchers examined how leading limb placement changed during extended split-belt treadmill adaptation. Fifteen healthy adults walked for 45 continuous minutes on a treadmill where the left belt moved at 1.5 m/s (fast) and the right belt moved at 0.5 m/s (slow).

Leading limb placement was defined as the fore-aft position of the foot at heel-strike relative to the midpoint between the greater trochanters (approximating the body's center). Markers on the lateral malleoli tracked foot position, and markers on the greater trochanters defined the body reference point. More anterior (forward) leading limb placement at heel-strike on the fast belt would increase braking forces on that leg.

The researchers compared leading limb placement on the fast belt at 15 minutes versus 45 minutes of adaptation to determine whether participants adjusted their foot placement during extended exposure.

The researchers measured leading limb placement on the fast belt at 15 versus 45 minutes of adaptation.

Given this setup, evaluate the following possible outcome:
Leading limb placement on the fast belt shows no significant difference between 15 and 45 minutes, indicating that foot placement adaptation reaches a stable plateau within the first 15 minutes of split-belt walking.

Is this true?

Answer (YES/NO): NO